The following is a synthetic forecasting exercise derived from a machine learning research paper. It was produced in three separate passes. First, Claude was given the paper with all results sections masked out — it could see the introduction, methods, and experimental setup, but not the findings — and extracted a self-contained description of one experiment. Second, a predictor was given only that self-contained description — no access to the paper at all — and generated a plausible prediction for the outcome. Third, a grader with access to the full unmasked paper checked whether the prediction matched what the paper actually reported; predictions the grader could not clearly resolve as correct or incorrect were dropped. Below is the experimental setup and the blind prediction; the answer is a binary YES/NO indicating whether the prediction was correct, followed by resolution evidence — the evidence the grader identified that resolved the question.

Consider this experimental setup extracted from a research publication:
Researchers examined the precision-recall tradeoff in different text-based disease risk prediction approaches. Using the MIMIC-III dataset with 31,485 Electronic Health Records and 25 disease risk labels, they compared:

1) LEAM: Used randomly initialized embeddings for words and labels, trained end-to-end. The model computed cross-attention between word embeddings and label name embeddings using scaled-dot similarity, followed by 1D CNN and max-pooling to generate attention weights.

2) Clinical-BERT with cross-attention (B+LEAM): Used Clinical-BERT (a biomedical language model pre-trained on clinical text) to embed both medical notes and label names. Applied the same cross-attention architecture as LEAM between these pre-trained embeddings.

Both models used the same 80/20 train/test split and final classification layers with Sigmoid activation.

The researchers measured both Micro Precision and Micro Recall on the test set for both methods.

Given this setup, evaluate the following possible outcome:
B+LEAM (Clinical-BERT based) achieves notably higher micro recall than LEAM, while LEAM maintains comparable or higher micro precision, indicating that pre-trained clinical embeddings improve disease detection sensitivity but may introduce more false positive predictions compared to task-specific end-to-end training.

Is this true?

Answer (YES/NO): YES